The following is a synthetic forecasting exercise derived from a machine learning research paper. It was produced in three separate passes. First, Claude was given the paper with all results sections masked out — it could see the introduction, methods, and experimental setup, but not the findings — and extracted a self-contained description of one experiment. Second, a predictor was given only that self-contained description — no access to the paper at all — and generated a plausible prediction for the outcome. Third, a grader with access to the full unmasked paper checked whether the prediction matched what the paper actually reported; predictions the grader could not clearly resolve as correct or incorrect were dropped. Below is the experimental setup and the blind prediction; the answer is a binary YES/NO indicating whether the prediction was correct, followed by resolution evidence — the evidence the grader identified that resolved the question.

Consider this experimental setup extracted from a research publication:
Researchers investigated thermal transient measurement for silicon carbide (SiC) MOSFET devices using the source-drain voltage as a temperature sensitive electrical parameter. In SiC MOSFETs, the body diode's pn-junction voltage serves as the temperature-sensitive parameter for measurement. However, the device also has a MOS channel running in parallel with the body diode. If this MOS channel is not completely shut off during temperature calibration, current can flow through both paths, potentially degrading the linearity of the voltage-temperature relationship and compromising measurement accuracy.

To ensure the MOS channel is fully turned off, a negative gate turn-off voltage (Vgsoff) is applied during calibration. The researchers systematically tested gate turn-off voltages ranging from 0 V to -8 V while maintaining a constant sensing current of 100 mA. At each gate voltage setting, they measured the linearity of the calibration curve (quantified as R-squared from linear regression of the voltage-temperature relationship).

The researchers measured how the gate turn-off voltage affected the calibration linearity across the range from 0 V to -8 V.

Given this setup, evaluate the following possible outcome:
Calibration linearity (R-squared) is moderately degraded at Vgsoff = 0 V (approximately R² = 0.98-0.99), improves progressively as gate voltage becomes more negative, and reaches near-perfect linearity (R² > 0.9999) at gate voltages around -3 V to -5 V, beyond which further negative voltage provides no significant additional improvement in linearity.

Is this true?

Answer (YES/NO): NO